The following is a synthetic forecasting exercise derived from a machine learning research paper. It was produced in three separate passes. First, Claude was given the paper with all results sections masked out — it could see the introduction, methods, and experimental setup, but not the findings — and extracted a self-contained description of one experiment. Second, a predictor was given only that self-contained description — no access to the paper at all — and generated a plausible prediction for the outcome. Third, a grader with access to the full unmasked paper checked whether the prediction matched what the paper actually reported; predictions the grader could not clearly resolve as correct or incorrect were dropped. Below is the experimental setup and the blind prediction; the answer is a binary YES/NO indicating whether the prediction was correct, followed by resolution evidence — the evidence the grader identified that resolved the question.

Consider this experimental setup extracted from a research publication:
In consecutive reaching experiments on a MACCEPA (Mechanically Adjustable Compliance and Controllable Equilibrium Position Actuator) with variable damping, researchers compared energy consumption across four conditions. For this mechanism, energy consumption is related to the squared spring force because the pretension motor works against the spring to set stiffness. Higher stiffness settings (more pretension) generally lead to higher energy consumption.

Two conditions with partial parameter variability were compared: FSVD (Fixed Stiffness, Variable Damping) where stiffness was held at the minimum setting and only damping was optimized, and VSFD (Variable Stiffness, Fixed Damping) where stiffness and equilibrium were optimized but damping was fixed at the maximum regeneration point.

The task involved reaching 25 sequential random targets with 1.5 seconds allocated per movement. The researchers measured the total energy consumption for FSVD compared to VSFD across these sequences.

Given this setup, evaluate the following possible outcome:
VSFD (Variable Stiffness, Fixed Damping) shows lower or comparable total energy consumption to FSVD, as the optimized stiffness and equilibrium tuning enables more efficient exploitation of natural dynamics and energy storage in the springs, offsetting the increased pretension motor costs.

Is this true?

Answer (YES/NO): YES